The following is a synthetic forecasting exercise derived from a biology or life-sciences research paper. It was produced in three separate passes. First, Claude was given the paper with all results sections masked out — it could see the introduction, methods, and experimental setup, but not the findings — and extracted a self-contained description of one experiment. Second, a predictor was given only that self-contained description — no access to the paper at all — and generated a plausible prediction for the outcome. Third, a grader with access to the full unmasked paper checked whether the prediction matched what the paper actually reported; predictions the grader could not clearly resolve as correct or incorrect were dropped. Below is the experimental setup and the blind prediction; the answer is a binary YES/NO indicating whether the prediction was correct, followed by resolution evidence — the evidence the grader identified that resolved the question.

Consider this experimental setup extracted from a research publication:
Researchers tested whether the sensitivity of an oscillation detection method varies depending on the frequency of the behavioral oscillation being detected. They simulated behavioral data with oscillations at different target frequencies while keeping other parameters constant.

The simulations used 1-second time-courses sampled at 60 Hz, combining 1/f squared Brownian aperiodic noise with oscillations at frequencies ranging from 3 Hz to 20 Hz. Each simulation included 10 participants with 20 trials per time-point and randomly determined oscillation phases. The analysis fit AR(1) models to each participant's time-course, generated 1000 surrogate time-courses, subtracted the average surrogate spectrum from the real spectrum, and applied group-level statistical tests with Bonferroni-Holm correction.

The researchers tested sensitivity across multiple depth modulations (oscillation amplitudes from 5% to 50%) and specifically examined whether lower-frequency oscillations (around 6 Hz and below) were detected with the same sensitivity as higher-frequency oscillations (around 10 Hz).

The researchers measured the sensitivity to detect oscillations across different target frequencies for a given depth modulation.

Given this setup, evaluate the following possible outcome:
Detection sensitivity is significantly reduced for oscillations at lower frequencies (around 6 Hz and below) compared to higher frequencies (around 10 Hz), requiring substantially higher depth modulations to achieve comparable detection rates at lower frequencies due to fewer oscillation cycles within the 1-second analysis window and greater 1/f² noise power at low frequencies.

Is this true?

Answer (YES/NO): NO